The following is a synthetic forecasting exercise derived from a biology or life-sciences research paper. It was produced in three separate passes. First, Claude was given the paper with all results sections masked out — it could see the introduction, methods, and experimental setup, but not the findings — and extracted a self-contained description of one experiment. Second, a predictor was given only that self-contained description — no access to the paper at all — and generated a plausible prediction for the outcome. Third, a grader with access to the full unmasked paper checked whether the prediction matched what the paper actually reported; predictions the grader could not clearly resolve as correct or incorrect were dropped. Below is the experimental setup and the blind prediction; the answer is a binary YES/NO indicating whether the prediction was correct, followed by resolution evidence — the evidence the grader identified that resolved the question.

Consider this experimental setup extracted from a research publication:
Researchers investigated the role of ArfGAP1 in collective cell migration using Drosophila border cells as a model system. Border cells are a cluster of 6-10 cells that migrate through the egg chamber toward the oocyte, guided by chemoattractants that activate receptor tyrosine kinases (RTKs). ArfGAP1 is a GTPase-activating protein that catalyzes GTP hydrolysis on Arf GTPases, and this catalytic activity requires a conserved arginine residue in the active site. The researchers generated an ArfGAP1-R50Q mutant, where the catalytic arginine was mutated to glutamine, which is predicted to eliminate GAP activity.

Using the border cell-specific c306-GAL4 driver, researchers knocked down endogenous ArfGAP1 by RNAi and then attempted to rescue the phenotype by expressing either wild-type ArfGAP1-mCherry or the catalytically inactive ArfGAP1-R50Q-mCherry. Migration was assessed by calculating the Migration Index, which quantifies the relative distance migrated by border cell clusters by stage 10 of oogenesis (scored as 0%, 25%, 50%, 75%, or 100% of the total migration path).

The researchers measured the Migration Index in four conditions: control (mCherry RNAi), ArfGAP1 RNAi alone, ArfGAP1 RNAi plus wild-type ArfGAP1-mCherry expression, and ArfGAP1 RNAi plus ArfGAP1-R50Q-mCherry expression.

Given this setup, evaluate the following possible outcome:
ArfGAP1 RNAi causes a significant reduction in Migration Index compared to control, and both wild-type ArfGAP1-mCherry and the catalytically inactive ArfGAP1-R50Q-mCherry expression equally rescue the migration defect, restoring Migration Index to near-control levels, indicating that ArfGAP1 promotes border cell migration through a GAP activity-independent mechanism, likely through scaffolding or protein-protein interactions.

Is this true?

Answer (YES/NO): NO